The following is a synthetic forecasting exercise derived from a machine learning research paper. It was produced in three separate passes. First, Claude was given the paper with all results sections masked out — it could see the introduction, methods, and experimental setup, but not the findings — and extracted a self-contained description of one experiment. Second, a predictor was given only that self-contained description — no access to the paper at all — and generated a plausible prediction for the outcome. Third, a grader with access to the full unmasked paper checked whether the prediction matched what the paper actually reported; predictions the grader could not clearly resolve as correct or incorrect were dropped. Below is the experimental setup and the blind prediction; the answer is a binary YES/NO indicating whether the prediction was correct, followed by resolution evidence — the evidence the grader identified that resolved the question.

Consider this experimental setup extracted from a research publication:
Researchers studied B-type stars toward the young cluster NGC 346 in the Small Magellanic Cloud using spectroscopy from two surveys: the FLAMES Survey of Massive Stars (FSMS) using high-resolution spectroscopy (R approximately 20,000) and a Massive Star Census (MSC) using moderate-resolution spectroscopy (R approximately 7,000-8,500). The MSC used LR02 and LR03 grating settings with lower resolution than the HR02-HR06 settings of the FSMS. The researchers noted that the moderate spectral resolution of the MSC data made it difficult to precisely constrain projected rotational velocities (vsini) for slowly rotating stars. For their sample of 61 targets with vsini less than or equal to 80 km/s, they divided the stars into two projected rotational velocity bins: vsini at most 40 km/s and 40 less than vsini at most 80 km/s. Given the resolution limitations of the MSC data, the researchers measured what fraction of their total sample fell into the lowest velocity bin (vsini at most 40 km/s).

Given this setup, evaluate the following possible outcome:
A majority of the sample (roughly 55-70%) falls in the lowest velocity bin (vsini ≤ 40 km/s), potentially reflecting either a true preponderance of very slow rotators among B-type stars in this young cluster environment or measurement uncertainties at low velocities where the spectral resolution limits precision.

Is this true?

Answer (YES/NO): YES